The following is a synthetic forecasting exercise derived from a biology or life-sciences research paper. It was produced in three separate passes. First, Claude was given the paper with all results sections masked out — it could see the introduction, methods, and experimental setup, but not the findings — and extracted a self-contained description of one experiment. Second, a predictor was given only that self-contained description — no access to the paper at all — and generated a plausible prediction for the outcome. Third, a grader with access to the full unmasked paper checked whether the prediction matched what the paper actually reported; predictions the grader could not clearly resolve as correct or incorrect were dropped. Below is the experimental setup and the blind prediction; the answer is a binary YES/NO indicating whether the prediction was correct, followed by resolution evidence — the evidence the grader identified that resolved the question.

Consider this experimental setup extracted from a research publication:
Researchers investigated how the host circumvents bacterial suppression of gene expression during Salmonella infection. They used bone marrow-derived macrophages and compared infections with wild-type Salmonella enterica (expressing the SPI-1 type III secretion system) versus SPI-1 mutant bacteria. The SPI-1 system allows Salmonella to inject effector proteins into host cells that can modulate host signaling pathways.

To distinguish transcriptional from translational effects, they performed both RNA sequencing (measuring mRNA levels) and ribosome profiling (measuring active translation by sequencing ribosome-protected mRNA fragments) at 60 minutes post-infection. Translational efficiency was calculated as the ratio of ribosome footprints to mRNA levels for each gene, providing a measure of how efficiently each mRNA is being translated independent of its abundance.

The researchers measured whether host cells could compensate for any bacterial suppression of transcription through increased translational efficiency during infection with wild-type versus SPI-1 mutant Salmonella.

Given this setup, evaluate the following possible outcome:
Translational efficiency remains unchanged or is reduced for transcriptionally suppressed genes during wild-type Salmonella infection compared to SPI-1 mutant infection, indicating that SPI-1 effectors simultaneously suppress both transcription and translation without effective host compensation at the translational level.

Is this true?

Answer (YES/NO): NO